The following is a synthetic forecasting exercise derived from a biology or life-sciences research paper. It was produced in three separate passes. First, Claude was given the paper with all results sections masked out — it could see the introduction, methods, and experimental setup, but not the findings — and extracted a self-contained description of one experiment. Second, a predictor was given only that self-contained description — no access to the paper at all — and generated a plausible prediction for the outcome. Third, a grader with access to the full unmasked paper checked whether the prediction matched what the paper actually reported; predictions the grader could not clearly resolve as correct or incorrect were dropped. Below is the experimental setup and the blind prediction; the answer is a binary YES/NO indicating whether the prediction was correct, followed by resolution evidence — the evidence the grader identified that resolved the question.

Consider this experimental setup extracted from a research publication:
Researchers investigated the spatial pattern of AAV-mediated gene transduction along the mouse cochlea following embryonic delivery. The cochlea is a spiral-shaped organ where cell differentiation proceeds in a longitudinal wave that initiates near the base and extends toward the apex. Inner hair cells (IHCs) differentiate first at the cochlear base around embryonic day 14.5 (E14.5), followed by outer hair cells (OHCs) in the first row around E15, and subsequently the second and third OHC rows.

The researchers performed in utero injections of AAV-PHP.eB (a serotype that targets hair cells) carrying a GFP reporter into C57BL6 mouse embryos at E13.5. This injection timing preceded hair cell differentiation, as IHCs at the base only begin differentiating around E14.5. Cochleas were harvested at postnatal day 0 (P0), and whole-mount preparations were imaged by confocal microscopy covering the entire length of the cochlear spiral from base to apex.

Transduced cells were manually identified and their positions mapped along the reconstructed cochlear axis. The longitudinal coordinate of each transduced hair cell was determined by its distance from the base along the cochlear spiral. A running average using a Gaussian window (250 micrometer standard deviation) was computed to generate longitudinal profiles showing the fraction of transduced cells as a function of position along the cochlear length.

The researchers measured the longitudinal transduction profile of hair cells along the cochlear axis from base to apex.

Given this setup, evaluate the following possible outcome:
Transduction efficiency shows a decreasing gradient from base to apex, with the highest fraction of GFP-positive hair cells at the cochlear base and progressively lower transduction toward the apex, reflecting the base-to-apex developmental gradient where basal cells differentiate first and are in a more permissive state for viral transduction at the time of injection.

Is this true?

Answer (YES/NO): YES